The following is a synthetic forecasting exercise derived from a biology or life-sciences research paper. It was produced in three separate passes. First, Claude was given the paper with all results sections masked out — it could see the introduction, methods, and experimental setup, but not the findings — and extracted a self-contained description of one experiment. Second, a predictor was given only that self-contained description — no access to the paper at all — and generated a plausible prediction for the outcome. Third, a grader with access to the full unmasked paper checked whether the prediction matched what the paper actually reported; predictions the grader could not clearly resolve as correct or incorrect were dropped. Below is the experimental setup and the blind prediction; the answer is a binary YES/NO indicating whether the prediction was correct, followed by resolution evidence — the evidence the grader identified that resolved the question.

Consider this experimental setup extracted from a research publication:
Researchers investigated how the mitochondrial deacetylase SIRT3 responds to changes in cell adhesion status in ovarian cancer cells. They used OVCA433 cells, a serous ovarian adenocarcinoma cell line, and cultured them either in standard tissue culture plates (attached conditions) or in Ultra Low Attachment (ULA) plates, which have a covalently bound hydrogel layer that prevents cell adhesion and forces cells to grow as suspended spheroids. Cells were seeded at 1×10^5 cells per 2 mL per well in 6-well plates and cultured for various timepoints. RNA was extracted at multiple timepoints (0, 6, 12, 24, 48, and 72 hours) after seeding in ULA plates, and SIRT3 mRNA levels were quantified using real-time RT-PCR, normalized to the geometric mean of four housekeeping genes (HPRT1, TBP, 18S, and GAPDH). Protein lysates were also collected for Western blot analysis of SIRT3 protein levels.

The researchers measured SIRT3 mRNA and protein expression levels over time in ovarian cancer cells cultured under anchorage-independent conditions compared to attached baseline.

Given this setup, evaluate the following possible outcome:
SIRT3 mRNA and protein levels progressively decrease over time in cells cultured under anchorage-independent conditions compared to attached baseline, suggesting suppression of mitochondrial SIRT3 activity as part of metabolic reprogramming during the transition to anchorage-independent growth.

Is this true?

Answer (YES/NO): NO